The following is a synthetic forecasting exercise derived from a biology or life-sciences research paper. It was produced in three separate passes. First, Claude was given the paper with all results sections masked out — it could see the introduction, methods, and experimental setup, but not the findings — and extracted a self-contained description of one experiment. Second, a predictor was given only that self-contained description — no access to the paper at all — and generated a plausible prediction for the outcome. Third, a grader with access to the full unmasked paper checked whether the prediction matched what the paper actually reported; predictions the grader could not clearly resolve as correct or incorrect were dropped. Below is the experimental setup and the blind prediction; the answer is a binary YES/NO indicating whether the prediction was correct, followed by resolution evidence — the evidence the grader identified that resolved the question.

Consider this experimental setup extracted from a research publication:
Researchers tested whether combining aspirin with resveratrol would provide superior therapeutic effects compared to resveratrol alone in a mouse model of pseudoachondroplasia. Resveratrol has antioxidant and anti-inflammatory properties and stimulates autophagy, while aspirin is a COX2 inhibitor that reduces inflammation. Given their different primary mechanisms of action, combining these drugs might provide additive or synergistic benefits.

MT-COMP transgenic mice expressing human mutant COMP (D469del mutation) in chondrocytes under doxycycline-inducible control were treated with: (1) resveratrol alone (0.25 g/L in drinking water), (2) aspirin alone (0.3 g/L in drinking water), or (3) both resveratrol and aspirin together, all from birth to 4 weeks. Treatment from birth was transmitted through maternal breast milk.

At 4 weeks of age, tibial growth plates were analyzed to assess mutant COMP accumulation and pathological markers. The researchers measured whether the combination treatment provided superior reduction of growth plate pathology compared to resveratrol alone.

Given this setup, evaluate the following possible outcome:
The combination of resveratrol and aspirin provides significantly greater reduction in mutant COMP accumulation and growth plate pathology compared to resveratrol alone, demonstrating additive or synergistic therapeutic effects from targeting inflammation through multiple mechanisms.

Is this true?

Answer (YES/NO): NO